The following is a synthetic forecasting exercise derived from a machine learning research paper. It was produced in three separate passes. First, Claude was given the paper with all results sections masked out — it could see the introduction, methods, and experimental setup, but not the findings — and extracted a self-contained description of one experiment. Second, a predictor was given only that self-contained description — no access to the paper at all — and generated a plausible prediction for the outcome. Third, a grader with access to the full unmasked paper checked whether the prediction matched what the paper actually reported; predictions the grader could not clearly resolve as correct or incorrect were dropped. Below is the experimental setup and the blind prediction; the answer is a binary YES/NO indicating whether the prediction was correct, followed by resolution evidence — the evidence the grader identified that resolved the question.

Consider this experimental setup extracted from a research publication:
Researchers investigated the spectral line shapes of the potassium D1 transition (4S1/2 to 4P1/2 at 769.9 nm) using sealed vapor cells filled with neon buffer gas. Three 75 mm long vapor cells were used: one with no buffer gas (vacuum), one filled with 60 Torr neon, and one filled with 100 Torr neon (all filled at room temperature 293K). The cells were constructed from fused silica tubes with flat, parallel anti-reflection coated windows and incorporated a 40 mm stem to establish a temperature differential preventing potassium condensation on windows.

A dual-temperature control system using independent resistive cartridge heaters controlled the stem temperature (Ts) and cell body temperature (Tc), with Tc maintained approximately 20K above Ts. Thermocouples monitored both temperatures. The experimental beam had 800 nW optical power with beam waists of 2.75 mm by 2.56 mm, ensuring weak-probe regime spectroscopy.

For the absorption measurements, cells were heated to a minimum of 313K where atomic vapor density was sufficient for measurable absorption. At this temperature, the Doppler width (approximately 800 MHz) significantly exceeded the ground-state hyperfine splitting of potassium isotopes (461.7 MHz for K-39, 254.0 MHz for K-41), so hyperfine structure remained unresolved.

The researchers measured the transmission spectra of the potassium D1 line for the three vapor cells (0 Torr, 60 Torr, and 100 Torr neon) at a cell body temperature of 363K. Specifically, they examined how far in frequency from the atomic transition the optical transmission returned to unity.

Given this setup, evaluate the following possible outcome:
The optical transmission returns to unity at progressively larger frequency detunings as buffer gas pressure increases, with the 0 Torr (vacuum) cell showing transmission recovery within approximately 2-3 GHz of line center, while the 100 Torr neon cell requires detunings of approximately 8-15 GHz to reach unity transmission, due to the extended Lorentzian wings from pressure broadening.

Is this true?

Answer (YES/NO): NO